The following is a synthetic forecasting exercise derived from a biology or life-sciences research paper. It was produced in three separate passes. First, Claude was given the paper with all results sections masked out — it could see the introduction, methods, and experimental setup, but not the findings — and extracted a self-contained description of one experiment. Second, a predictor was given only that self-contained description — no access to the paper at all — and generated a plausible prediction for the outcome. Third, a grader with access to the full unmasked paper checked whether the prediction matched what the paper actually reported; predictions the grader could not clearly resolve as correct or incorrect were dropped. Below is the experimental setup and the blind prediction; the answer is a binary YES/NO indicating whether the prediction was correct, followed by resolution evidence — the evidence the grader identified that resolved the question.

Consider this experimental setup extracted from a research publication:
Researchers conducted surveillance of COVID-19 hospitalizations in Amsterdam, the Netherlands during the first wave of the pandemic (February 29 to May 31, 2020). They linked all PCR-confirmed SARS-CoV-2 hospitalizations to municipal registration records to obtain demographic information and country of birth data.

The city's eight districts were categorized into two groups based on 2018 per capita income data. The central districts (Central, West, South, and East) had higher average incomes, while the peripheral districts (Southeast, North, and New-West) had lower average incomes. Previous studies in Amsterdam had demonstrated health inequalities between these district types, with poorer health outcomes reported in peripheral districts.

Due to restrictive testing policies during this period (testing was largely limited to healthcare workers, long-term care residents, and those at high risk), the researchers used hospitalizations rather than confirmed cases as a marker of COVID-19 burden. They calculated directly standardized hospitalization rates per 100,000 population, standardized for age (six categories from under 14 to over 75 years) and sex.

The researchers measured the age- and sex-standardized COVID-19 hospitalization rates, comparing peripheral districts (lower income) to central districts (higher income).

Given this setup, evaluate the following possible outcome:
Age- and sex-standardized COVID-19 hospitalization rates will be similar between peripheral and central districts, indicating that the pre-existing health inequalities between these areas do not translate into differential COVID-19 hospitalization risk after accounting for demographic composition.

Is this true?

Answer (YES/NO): NO